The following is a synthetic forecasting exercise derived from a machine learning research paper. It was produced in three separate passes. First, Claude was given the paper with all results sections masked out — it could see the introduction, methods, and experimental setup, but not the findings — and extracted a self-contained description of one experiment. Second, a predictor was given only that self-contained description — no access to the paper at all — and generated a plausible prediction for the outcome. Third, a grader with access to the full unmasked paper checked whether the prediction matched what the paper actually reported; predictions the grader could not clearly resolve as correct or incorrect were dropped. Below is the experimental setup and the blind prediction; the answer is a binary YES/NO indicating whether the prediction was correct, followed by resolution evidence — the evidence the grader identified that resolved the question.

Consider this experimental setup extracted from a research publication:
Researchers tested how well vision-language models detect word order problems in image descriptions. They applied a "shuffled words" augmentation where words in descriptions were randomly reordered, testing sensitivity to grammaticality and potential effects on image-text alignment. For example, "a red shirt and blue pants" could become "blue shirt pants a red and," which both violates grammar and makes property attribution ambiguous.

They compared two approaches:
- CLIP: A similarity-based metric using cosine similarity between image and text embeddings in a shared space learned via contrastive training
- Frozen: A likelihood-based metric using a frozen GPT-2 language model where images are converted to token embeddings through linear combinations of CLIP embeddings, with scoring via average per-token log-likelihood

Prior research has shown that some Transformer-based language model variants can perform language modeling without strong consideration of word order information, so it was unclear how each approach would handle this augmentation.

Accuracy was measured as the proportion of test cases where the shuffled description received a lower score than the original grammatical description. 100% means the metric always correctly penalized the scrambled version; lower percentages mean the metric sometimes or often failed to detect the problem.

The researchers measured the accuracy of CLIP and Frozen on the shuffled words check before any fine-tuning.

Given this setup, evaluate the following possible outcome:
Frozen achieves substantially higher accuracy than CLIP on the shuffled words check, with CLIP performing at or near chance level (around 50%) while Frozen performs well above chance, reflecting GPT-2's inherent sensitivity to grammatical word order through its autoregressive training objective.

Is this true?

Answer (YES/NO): NO